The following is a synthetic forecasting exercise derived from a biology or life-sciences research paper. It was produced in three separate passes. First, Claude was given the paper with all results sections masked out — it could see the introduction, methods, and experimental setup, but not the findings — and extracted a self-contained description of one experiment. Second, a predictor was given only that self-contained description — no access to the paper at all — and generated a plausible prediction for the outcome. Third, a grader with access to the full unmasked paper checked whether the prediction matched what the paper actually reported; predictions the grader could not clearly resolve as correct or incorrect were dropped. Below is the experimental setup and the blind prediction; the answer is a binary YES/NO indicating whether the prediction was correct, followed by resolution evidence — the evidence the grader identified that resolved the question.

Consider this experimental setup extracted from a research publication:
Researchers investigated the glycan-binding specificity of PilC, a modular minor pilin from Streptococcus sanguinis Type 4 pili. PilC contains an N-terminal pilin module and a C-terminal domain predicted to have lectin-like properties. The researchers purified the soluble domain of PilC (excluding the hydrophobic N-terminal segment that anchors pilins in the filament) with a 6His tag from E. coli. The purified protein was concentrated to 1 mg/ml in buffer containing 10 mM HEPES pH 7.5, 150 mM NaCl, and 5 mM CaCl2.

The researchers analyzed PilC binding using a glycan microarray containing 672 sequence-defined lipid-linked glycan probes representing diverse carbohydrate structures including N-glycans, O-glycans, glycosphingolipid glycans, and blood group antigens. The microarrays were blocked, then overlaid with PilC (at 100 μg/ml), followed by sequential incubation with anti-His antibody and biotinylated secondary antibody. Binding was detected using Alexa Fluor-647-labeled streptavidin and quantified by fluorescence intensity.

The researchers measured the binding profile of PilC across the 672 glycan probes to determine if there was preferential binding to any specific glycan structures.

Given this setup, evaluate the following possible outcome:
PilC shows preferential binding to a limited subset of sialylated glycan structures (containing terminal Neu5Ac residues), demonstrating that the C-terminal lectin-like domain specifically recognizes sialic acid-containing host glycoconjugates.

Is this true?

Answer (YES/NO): NO